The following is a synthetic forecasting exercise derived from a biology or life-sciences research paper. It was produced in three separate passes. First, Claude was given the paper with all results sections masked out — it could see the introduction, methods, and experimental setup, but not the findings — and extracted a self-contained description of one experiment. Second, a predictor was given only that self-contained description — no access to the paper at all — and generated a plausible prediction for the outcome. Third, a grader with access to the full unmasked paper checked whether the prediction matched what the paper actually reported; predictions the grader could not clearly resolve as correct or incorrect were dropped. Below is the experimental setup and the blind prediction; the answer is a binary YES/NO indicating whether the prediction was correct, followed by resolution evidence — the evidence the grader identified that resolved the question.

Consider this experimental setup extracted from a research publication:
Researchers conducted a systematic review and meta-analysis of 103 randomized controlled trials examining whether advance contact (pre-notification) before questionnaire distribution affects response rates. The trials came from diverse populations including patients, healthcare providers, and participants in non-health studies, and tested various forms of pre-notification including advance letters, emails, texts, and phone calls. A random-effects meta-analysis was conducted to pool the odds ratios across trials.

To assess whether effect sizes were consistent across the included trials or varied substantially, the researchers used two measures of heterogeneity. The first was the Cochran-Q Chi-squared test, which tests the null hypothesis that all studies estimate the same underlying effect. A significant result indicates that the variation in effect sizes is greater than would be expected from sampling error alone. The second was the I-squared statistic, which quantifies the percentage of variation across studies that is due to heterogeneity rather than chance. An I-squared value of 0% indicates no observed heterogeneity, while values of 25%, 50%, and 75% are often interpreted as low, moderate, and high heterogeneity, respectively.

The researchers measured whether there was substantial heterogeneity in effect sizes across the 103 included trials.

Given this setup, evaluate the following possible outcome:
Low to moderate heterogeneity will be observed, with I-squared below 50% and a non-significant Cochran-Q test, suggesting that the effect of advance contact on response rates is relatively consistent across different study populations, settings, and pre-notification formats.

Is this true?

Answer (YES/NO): NO